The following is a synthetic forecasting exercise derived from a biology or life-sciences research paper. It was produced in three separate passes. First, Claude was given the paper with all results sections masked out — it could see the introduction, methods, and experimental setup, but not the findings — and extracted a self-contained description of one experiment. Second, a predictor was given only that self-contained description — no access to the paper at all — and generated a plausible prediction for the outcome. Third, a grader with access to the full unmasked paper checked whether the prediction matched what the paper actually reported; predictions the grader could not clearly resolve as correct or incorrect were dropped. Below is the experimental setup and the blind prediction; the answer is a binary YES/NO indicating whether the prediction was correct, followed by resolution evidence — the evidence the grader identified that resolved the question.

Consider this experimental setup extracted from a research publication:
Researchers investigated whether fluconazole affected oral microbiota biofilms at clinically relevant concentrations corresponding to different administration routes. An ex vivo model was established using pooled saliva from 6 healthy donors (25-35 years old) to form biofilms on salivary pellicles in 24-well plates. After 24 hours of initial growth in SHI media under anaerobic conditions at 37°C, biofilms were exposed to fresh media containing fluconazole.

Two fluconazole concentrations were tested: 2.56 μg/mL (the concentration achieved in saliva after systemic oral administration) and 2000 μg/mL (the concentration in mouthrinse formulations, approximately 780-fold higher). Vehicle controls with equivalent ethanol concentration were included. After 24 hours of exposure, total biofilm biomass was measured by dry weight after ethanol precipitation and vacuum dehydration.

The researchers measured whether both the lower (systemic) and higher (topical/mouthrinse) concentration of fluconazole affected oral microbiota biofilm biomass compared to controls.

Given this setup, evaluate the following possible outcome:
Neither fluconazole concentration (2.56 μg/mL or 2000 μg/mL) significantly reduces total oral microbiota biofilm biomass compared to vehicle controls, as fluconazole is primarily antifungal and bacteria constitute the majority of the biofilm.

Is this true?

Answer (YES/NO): NO